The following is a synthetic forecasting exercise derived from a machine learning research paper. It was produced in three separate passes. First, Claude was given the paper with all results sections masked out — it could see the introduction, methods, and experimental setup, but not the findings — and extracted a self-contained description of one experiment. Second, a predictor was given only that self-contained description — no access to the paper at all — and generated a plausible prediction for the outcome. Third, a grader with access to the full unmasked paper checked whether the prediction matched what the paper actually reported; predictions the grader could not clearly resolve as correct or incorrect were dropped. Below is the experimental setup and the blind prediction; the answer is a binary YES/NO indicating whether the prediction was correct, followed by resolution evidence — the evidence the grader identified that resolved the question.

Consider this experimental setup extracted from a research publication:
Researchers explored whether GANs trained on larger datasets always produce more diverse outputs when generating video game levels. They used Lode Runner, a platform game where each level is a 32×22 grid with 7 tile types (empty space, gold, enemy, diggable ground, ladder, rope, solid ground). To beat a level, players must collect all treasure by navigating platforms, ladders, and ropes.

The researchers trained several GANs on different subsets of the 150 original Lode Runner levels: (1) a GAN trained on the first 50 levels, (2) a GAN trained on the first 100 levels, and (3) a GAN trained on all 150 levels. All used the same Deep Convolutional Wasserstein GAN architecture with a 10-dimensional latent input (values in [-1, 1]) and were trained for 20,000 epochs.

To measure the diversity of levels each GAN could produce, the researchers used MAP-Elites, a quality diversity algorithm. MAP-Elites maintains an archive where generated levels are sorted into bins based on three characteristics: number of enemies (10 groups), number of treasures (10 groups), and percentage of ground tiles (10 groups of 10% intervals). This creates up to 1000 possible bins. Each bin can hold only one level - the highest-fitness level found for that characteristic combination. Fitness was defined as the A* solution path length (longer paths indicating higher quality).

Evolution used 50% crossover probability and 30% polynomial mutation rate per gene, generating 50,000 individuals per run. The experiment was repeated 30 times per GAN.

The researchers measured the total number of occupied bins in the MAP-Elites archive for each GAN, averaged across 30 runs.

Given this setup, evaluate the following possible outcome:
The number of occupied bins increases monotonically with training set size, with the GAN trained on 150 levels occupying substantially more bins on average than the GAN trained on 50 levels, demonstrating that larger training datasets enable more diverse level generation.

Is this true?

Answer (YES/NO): NO